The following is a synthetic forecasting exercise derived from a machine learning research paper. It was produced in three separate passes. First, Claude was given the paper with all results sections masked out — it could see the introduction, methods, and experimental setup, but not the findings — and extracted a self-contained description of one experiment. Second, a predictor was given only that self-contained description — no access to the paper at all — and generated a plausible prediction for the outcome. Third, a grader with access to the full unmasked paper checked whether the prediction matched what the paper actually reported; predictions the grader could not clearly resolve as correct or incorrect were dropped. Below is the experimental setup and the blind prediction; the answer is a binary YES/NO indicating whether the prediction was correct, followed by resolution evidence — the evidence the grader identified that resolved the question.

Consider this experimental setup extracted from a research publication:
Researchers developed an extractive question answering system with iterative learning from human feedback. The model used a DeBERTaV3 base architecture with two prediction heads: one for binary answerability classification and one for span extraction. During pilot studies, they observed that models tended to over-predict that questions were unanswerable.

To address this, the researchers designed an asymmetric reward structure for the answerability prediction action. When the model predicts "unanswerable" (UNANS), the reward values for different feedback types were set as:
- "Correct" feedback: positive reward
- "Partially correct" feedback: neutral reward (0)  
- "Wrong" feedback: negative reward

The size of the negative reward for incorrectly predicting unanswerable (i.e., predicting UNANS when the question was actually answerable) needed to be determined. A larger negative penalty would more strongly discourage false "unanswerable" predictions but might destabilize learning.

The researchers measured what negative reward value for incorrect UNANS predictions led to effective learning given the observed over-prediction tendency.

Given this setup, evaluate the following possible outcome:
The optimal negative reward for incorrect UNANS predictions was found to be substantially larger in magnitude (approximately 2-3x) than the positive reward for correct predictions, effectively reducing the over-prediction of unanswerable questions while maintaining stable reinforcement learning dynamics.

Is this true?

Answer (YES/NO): NO